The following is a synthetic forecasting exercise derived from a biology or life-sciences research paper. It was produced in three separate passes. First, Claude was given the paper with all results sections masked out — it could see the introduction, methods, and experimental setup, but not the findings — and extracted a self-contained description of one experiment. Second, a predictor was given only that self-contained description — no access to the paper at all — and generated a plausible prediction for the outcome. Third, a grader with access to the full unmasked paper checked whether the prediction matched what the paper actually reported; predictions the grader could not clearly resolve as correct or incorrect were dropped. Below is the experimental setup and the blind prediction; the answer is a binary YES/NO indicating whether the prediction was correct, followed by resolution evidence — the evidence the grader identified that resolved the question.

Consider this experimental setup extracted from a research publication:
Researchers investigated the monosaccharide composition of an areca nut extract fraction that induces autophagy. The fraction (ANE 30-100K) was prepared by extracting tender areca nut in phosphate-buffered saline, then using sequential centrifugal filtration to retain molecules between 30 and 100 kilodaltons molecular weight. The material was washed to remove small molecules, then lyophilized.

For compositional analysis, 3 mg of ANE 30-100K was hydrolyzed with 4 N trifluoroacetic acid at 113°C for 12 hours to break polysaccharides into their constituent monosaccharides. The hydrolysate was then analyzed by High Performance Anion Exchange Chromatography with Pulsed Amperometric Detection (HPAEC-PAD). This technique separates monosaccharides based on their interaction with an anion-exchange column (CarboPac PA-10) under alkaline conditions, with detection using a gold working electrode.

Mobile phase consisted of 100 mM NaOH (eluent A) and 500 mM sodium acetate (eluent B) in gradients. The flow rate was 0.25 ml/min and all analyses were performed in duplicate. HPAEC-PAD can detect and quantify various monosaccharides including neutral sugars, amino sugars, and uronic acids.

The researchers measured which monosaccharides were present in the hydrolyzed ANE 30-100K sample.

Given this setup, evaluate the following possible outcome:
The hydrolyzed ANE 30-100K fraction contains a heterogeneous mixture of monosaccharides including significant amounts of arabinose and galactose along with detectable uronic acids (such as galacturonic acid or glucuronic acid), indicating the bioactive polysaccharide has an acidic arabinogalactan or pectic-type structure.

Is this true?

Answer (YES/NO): NO